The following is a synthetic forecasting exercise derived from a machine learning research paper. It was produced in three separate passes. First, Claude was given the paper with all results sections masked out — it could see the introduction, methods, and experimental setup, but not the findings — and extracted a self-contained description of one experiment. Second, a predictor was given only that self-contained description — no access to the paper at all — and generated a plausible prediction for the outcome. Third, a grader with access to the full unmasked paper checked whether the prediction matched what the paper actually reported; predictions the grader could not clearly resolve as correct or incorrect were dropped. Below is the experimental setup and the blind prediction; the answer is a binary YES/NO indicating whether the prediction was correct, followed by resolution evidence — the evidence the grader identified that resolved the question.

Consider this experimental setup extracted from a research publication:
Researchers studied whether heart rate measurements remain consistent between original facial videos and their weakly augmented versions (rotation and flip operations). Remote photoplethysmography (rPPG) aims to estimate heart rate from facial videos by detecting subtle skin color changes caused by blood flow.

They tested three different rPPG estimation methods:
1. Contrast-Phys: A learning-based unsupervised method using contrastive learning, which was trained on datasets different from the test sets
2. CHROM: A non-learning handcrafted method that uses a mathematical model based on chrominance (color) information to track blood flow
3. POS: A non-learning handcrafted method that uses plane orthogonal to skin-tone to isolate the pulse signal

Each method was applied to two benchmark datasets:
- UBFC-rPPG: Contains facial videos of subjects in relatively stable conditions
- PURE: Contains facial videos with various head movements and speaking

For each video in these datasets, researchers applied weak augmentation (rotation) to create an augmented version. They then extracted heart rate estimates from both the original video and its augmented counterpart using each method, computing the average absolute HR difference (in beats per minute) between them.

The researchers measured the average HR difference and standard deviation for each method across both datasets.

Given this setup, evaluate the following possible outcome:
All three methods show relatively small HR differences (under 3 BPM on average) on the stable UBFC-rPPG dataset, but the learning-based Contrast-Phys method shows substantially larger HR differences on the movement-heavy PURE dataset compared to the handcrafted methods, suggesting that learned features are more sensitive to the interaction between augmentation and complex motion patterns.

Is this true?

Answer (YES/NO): NO